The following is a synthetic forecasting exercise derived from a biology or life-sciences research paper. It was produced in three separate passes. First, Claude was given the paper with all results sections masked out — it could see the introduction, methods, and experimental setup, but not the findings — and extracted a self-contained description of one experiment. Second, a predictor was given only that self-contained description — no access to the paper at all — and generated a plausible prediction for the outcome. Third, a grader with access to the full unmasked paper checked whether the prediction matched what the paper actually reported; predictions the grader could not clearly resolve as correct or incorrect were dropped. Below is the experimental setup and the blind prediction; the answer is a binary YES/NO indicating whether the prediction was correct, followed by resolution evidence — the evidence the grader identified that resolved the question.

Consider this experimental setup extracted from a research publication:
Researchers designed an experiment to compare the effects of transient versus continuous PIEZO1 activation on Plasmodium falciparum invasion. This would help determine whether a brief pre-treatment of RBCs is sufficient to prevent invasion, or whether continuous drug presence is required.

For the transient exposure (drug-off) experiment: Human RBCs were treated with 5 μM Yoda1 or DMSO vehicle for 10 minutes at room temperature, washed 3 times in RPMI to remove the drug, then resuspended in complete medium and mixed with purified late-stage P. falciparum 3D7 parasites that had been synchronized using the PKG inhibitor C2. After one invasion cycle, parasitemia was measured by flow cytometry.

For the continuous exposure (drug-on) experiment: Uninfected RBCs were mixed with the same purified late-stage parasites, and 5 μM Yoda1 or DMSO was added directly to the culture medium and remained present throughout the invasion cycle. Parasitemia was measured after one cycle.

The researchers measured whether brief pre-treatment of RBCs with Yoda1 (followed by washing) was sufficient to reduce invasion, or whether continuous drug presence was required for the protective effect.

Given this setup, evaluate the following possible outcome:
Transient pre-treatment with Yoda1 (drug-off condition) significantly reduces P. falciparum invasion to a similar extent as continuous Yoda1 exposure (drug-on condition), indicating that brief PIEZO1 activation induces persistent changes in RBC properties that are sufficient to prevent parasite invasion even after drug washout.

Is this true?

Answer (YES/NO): NO